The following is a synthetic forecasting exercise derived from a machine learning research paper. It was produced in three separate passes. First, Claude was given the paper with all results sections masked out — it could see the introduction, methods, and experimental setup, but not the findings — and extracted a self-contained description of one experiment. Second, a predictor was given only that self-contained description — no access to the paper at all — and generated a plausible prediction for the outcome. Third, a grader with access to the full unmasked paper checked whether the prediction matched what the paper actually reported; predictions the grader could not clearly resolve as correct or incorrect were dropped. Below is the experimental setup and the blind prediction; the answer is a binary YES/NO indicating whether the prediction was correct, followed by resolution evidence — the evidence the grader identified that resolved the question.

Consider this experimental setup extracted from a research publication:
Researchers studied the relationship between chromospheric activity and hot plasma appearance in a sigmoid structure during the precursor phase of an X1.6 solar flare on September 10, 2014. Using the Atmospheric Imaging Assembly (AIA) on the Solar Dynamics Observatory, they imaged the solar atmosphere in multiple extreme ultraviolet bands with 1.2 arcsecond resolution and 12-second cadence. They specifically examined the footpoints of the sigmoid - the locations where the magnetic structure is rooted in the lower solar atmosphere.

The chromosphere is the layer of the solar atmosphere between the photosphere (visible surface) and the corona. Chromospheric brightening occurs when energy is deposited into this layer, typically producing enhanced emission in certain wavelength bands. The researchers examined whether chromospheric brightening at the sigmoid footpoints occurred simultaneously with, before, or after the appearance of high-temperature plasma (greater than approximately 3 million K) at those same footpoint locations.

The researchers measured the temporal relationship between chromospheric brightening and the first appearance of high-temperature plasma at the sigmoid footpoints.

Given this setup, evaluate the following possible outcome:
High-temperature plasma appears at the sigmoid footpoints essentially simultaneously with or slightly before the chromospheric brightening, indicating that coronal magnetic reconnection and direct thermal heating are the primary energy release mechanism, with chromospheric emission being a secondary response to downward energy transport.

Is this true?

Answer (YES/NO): NO